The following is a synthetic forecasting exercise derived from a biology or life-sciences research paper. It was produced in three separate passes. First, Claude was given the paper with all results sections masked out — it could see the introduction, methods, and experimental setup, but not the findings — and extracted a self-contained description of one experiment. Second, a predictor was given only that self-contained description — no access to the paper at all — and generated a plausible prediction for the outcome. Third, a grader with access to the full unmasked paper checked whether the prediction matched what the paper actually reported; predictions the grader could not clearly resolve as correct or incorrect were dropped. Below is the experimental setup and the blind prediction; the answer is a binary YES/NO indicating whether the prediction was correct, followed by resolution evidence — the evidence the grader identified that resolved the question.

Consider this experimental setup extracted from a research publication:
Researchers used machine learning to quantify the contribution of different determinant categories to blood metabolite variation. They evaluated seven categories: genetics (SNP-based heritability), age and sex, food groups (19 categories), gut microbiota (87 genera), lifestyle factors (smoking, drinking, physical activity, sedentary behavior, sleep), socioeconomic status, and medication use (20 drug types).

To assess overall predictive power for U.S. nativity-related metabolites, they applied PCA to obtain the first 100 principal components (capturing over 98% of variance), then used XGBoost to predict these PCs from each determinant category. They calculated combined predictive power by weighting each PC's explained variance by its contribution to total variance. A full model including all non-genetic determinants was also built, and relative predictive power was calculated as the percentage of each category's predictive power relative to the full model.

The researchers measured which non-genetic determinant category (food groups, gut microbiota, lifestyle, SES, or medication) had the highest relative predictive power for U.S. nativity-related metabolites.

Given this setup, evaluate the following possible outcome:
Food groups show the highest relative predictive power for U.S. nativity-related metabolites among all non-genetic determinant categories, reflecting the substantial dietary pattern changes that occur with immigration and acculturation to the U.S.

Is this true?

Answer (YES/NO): NO